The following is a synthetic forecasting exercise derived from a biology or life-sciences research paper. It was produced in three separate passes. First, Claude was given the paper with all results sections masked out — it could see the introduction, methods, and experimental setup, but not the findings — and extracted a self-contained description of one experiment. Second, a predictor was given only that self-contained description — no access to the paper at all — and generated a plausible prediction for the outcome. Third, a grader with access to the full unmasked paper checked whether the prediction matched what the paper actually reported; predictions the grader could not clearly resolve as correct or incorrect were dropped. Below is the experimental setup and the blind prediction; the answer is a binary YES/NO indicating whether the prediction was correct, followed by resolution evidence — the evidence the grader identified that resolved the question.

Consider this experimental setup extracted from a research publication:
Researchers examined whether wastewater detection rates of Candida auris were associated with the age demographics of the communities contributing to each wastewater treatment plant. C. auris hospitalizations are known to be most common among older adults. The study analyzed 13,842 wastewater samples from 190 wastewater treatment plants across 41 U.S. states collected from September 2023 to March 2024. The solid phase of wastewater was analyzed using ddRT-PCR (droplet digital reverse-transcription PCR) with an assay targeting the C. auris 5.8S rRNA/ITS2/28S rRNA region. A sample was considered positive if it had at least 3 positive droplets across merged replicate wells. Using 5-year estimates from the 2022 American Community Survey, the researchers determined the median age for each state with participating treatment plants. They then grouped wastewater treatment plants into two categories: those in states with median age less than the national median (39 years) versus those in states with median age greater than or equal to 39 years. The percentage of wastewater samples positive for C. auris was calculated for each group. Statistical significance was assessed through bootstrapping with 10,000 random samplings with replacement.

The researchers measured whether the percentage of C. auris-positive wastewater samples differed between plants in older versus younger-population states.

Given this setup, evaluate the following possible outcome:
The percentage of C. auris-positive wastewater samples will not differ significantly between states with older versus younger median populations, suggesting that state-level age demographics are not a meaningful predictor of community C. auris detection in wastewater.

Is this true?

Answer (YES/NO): NO